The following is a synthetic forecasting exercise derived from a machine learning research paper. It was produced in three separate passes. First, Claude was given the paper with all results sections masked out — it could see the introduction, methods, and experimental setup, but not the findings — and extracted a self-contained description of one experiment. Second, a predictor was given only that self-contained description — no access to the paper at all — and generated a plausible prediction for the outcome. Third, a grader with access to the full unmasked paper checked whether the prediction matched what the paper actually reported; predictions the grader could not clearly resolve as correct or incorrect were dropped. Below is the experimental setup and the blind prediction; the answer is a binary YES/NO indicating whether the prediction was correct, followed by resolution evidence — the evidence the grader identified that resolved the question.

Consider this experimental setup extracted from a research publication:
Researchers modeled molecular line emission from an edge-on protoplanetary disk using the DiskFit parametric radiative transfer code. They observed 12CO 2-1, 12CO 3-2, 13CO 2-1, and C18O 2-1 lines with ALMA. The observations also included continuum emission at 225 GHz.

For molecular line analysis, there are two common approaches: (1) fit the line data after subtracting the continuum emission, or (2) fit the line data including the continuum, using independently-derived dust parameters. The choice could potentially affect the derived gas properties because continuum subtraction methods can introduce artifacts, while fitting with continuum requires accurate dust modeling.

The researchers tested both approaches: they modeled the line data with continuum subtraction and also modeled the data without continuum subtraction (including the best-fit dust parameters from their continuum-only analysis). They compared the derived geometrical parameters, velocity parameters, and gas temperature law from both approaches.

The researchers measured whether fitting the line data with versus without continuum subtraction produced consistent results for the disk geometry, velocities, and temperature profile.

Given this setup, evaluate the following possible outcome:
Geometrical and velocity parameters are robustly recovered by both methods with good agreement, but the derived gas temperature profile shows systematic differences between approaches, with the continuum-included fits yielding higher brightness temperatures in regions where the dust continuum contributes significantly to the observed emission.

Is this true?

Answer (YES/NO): NO